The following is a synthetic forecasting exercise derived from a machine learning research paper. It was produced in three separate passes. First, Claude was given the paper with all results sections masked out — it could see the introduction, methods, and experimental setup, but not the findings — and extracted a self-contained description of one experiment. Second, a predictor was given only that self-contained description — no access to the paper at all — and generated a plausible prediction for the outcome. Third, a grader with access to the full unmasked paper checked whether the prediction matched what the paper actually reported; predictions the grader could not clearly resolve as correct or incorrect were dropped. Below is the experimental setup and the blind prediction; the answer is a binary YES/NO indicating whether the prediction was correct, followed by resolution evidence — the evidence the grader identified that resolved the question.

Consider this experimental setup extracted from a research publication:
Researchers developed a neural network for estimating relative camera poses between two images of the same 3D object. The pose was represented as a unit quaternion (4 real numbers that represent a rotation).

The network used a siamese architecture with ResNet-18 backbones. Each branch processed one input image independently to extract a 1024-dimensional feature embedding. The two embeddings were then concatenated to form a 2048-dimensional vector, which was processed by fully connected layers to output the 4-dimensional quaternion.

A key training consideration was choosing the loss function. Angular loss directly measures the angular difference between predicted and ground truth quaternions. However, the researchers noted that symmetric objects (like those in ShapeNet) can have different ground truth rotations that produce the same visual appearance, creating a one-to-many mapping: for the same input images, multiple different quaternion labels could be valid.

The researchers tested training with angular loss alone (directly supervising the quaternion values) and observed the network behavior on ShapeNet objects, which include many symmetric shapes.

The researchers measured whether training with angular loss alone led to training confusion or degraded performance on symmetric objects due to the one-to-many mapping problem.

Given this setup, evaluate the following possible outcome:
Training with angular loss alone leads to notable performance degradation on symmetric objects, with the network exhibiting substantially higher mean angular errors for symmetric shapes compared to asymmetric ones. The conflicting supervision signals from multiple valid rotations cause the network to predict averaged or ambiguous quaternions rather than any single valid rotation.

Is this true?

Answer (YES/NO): NO